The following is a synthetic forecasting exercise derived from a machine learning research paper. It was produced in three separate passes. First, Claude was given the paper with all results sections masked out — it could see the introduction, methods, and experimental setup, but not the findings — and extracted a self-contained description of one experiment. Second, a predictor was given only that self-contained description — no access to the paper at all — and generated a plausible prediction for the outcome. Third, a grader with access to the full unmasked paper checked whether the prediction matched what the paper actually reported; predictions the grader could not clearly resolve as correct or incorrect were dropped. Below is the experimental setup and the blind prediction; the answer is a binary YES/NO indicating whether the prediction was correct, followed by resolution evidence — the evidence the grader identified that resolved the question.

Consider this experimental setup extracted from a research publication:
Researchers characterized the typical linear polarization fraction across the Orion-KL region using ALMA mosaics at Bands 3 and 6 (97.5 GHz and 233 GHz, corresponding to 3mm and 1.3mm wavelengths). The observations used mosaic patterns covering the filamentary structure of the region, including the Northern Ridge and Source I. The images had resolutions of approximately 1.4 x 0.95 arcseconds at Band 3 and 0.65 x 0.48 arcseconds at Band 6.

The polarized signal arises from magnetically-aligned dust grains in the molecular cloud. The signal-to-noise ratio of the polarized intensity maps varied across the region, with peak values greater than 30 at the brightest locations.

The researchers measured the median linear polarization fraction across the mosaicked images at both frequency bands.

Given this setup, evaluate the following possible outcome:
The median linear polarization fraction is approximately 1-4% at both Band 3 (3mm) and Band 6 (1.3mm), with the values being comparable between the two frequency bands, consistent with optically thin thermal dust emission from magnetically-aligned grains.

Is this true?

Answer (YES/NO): NO